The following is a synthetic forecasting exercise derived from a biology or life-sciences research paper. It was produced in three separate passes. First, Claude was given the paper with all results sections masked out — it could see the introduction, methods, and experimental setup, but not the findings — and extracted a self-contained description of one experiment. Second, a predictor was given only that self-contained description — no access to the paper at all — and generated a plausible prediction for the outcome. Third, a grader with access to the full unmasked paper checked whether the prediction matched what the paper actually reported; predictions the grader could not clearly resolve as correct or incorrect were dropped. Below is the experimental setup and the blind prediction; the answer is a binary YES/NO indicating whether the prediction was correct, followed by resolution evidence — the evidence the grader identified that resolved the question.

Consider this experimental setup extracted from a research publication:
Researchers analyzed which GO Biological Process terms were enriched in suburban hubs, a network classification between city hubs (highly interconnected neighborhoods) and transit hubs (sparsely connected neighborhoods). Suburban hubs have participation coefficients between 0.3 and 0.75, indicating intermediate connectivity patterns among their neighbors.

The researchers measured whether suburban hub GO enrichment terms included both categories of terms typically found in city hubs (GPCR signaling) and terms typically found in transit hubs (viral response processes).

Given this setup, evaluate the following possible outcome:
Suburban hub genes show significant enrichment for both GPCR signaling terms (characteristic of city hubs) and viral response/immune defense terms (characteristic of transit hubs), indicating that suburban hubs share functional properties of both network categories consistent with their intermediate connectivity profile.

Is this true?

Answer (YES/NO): YES